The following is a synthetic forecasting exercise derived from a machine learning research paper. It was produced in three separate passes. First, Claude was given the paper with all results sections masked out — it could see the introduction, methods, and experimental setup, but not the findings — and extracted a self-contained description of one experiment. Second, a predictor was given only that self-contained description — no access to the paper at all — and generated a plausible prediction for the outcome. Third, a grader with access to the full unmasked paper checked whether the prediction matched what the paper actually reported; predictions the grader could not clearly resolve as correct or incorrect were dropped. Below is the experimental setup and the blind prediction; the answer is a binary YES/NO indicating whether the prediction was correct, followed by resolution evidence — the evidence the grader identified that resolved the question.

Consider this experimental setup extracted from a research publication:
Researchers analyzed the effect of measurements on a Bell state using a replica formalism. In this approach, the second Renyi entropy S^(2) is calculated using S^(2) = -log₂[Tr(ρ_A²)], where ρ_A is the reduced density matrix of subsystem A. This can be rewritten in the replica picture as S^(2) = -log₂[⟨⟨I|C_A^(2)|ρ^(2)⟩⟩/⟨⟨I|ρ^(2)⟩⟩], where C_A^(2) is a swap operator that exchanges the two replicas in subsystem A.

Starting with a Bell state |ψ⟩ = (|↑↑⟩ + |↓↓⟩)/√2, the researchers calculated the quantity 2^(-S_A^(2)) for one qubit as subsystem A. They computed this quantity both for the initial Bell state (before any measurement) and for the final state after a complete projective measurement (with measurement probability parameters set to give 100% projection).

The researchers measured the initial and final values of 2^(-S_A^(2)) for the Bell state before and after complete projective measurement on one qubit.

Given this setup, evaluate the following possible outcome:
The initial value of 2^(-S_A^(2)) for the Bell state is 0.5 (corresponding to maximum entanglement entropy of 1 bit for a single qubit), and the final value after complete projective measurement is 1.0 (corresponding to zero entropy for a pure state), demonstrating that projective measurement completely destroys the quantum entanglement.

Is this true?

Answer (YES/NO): YES